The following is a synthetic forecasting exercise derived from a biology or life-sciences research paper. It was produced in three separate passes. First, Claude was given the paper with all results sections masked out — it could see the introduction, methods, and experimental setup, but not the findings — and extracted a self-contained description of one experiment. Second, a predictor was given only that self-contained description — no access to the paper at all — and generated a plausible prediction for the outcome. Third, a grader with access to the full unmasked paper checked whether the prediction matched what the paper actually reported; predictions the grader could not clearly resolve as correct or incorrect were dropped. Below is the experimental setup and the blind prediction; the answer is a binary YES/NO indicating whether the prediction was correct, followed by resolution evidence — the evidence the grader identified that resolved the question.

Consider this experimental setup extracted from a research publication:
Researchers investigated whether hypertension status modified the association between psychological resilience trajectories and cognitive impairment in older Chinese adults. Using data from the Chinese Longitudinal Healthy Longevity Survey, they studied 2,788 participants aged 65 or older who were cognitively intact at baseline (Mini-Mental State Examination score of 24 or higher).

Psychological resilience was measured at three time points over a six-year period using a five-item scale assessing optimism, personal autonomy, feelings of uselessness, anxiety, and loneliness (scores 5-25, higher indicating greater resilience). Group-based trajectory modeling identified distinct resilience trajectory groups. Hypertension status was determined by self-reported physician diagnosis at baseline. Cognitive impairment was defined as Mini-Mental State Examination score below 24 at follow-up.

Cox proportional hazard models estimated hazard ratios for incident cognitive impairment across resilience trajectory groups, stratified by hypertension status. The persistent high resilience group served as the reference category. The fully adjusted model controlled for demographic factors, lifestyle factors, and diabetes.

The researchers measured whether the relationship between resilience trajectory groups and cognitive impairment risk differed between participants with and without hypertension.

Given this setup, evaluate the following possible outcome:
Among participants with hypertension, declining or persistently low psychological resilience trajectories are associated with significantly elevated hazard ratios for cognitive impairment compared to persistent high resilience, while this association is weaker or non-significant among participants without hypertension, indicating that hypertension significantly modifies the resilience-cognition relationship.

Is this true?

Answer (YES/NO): NO